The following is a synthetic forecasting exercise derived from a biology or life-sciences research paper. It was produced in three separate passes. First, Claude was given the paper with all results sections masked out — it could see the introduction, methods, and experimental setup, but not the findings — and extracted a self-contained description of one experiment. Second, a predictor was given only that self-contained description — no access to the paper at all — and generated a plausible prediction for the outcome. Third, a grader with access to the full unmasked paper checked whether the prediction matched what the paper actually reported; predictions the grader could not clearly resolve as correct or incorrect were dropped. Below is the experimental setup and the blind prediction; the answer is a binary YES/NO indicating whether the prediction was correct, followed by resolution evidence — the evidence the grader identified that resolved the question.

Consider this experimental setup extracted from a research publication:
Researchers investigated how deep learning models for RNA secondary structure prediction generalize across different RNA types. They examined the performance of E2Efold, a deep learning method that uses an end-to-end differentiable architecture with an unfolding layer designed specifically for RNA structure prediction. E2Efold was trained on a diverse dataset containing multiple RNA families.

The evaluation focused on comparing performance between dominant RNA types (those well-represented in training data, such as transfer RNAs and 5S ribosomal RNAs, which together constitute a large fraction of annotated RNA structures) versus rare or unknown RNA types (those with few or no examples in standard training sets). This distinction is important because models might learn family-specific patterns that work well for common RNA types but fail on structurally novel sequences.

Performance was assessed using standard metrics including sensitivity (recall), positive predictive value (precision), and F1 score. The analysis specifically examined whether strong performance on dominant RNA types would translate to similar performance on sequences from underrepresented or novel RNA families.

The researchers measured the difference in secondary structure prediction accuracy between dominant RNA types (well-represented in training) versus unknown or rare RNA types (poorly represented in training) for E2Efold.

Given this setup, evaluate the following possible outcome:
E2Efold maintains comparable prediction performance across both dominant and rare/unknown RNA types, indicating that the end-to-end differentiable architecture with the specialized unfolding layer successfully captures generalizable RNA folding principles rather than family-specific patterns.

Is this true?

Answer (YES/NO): NO